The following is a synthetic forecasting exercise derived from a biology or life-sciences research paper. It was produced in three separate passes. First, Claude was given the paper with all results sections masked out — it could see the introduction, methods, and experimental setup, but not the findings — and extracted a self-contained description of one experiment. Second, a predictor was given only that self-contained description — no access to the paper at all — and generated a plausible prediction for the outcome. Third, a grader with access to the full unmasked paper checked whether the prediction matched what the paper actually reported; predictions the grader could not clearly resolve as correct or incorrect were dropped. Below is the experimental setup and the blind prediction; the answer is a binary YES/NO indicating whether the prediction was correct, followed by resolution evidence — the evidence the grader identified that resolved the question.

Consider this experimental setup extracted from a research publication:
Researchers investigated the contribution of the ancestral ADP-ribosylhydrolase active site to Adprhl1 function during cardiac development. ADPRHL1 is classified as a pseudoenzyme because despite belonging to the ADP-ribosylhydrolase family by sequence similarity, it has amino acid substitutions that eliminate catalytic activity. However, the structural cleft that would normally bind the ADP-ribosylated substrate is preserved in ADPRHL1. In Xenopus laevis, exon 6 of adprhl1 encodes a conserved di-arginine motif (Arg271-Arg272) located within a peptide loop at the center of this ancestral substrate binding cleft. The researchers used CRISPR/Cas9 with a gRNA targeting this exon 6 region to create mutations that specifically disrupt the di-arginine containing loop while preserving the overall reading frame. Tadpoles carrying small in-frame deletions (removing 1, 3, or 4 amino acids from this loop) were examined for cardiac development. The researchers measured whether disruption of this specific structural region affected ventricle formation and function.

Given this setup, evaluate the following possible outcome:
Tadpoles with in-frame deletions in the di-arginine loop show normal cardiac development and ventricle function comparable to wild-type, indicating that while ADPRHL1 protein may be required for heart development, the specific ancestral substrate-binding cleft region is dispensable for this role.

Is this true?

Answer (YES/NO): NO